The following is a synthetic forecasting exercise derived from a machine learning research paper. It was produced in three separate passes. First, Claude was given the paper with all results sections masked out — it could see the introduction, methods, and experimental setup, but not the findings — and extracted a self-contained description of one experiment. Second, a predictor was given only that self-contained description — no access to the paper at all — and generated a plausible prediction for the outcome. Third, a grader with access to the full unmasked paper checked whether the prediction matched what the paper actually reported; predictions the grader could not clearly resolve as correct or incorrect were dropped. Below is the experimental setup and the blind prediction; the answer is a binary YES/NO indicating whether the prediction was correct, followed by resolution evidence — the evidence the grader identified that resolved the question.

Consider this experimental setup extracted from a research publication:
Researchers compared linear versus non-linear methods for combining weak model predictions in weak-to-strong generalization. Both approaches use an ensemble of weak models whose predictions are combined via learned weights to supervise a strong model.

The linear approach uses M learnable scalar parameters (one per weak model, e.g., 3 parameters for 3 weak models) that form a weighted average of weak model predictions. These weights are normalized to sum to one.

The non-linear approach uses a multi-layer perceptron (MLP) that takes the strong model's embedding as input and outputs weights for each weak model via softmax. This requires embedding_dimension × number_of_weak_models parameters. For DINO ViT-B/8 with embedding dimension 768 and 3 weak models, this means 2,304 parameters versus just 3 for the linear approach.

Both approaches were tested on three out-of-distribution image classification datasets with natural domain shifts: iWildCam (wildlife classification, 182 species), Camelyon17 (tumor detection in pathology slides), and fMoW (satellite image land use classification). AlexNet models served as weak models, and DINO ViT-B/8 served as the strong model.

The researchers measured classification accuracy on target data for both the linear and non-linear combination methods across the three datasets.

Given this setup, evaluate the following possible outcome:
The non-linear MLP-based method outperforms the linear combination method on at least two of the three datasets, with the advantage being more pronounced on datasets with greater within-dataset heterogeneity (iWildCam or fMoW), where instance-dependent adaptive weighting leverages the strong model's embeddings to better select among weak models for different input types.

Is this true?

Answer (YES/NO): NO